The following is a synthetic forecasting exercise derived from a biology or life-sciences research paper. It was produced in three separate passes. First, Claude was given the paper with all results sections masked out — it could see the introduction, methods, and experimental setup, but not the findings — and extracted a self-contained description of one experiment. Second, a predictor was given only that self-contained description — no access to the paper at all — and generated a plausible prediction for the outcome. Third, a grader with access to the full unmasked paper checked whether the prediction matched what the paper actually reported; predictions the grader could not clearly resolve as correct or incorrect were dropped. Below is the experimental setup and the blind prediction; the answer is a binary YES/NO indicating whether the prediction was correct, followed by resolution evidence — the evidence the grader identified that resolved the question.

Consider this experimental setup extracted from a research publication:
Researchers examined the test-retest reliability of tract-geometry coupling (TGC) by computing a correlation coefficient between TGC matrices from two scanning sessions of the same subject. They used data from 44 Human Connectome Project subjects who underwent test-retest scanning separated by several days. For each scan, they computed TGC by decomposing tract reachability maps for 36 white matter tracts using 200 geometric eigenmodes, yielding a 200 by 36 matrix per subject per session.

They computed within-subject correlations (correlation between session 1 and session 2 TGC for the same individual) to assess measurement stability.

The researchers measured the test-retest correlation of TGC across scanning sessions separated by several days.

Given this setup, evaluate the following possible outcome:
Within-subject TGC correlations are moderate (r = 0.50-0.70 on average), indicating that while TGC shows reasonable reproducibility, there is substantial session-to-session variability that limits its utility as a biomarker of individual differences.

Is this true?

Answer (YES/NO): NO